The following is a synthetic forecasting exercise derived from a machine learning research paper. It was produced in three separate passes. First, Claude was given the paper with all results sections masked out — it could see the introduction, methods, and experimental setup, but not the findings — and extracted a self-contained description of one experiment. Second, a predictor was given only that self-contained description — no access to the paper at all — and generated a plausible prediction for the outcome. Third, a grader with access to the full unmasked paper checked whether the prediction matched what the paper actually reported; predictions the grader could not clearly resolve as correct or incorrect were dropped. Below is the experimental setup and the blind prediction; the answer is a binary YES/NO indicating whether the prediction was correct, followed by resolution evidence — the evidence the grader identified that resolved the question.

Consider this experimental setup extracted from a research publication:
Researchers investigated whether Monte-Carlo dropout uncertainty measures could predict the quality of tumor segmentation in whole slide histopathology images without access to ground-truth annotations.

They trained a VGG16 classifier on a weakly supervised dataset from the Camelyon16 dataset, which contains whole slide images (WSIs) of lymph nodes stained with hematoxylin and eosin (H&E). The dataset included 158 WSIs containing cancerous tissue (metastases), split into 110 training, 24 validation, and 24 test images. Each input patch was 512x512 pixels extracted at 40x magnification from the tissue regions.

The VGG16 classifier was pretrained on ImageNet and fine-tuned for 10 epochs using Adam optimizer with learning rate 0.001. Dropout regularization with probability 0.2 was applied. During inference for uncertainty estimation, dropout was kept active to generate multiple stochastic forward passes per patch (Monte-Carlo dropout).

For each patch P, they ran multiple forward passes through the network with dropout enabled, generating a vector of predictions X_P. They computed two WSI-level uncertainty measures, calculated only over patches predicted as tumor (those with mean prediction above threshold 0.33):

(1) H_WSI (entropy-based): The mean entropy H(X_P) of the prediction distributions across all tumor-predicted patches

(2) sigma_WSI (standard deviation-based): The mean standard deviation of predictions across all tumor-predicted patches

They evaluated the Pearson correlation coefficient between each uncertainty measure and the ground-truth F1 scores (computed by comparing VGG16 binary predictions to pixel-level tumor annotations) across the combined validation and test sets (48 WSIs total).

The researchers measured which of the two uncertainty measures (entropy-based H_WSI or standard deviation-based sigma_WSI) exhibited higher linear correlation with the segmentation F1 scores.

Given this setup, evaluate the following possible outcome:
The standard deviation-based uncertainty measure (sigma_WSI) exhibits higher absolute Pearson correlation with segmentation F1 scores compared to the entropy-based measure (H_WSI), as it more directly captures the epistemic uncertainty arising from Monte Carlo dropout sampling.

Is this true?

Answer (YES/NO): NO